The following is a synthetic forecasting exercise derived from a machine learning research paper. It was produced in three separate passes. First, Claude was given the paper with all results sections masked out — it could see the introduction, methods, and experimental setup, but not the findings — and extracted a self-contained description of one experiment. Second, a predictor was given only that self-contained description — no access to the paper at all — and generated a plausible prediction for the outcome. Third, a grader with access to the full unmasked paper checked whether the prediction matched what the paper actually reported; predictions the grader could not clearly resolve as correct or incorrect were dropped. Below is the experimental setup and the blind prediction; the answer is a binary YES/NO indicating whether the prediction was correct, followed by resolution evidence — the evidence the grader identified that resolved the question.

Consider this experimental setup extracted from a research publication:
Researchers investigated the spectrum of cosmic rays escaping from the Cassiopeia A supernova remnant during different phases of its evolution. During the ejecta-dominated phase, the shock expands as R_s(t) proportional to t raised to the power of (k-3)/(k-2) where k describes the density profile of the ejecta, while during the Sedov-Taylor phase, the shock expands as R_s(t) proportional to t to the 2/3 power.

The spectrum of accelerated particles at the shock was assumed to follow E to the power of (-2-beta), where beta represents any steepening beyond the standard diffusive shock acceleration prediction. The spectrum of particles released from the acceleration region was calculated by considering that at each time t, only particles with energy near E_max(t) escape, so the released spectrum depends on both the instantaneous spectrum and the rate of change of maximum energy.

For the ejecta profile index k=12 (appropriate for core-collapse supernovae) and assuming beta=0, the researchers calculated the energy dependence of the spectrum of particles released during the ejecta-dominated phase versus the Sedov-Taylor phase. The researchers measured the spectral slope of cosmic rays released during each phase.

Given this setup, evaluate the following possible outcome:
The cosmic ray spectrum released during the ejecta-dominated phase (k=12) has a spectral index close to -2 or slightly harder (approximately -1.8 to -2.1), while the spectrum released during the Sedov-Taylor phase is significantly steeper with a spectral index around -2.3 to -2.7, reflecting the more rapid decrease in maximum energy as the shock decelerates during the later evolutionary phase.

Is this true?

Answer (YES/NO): NO